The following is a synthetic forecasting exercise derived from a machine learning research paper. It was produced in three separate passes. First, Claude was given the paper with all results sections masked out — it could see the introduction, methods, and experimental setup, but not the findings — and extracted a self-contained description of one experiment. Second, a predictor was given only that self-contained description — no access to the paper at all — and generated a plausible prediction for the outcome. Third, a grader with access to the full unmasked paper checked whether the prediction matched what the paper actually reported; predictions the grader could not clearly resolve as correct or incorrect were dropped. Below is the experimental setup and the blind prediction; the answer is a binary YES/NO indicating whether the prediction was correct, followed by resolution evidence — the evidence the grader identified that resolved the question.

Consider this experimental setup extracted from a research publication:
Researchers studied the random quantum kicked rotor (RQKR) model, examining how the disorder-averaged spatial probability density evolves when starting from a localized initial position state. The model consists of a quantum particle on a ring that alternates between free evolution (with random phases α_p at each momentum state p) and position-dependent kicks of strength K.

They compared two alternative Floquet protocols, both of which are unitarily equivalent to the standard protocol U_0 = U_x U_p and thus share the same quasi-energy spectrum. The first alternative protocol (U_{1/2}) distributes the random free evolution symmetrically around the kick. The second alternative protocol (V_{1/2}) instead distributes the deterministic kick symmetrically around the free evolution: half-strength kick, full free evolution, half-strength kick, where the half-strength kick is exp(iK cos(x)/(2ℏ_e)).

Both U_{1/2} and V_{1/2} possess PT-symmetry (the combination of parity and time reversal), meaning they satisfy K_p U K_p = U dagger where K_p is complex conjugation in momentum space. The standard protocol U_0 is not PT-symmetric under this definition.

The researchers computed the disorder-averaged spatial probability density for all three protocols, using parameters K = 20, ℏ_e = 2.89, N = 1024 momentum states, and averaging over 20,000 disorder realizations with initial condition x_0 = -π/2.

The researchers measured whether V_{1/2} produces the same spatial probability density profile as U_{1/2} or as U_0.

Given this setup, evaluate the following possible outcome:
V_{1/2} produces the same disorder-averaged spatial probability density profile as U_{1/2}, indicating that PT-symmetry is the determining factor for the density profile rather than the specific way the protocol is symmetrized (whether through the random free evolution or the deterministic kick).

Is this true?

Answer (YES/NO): NO